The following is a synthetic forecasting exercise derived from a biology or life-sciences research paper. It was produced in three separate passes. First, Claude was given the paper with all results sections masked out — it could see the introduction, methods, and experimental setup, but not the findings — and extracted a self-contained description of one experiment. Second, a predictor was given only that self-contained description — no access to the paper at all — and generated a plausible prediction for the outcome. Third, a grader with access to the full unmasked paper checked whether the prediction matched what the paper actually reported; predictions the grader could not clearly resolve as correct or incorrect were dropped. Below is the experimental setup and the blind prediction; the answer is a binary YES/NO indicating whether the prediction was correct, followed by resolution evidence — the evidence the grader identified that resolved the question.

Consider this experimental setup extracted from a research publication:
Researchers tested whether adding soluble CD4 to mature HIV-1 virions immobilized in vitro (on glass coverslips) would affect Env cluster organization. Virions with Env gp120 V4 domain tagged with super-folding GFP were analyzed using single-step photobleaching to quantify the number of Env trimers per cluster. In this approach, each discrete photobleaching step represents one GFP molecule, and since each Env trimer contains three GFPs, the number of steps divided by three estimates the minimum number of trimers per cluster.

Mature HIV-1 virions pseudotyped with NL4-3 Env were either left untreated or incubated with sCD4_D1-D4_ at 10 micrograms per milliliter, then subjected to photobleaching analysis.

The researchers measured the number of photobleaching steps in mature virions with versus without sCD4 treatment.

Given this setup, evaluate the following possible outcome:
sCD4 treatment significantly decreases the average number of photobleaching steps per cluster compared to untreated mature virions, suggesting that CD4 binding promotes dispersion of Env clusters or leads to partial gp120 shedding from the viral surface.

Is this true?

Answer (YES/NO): YES